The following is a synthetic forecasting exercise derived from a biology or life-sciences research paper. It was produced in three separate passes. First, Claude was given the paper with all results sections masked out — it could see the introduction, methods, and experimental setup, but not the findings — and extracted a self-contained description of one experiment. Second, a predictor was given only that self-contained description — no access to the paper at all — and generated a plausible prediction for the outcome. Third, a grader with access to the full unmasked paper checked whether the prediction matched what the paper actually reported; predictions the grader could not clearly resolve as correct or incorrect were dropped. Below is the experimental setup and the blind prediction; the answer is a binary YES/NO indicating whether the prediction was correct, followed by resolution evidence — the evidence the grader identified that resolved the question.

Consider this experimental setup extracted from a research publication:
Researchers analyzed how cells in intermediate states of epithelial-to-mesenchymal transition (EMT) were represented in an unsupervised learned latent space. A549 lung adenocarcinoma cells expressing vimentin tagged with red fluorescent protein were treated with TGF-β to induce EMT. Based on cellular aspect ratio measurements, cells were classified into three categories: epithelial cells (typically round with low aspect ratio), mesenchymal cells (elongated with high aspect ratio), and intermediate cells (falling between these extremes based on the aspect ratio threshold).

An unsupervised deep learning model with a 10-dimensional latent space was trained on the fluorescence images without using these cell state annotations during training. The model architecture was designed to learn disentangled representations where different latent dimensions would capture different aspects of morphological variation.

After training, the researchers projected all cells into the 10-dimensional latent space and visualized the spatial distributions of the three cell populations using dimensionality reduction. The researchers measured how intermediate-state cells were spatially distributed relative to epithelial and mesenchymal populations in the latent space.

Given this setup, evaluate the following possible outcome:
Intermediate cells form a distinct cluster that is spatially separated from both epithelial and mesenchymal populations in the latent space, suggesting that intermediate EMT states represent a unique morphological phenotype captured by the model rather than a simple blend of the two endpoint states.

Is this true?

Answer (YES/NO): NO